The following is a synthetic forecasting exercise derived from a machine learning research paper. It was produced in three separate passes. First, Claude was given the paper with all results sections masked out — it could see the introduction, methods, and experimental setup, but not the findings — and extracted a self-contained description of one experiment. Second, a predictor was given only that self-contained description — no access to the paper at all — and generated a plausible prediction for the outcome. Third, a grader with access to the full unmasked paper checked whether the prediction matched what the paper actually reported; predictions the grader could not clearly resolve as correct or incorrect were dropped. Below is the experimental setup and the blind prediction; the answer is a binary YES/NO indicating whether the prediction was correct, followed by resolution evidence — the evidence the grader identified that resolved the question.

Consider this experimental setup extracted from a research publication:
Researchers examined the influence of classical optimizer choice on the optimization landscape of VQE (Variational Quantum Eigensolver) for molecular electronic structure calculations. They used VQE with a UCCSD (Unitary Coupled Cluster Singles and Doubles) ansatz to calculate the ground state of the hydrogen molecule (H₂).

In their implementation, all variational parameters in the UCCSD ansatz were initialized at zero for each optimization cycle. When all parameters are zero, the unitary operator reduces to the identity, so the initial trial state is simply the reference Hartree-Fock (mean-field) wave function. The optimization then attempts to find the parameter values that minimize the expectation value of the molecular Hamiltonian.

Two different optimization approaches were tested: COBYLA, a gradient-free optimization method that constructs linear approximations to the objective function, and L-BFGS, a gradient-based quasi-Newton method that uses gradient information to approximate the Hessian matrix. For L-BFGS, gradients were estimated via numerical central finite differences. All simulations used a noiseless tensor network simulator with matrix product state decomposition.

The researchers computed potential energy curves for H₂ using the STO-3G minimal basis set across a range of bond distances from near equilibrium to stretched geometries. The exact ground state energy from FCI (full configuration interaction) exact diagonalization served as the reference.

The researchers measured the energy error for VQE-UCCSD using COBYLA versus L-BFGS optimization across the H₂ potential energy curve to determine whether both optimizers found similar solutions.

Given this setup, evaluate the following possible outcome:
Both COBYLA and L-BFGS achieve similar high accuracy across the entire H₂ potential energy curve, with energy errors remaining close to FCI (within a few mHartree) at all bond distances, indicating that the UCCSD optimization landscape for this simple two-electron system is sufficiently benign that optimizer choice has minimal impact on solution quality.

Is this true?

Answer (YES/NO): YES